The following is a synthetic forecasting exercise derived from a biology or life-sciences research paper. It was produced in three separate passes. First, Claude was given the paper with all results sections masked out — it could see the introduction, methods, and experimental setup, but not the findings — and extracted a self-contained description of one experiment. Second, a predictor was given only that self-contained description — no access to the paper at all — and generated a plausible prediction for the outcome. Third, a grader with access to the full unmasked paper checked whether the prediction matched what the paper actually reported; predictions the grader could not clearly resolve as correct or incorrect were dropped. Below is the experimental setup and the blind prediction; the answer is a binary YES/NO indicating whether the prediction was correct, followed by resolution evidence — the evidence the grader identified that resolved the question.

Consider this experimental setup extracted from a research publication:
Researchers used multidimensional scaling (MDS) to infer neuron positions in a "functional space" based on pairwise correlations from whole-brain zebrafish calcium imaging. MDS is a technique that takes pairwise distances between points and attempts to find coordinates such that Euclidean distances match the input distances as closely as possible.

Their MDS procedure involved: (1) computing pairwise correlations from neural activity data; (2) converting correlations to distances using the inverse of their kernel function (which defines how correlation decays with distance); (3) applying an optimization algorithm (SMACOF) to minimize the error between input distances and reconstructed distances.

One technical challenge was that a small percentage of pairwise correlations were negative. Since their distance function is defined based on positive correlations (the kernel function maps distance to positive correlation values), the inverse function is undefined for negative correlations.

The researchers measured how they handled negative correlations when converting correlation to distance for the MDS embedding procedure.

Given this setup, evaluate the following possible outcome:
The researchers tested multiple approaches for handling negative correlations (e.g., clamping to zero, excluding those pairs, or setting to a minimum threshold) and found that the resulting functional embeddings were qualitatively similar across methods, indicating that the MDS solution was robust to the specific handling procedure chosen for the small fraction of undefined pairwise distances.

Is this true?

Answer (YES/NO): NO